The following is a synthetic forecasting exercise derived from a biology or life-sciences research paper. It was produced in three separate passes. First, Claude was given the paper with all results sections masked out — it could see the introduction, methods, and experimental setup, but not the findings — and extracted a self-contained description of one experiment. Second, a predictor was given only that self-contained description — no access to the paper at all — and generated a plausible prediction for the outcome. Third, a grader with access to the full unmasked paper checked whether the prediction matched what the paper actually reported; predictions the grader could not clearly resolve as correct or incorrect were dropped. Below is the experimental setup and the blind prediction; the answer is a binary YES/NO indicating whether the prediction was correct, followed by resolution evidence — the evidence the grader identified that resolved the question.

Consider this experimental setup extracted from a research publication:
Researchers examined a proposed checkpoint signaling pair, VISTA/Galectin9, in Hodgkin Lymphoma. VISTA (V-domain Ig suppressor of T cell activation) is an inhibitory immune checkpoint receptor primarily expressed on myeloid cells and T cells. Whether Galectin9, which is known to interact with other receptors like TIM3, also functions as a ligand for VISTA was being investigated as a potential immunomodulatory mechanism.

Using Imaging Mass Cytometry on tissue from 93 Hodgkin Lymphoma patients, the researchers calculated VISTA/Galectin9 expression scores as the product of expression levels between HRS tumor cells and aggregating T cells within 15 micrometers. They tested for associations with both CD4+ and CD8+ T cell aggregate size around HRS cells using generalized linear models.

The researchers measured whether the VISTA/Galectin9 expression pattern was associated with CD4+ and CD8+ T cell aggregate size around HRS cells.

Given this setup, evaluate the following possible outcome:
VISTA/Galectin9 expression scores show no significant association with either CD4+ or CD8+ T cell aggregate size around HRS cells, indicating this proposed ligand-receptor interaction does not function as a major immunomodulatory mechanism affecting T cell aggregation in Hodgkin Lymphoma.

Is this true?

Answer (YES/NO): NO